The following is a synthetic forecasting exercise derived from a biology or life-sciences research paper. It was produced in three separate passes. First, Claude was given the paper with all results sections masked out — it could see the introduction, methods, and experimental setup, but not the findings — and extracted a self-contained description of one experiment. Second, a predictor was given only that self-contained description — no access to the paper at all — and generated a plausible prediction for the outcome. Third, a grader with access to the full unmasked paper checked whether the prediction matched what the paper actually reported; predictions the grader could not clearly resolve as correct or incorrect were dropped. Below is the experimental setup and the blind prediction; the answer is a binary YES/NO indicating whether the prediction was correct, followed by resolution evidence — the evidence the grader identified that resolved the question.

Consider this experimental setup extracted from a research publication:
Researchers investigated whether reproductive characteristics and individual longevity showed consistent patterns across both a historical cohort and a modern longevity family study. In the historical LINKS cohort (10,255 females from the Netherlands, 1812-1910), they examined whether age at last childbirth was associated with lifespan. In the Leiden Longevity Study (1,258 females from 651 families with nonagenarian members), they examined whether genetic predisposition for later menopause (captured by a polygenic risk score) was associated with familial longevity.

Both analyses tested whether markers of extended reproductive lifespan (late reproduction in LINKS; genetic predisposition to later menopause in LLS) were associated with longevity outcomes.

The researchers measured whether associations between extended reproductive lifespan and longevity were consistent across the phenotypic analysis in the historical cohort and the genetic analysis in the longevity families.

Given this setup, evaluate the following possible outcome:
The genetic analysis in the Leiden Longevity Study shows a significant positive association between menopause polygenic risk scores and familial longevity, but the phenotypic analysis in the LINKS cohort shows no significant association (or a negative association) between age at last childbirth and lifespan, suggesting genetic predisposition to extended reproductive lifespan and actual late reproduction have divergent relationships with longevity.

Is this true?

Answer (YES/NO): NO